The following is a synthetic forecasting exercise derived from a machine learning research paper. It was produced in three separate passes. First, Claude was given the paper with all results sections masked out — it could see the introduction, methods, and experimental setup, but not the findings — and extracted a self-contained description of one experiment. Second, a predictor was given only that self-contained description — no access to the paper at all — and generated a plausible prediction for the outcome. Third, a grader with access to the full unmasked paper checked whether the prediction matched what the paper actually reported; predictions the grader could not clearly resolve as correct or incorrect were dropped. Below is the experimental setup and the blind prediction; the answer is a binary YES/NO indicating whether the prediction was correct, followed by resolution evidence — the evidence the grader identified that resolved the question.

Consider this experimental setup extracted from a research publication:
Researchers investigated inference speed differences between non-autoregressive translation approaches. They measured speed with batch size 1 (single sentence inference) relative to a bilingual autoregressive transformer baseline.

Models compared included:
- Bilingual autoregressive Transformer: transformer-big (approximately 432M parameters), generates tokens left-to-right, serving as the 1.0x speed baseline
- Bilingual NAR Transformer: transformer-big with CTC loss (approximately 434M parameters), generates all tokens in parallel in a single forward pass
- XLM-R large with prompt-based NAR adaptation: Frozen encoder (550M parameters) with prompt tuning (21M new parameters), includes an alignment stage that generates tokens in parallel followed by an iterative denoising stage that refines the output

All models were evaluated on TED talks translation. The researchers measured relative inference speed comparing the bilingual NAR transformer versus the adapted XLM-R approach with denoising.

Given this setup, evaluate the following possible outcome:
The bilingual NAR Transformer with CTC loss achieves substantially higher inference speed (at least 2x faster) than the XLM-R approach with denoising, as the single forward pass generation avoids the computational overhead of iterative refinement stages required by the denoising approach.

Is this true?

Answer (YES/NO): YES